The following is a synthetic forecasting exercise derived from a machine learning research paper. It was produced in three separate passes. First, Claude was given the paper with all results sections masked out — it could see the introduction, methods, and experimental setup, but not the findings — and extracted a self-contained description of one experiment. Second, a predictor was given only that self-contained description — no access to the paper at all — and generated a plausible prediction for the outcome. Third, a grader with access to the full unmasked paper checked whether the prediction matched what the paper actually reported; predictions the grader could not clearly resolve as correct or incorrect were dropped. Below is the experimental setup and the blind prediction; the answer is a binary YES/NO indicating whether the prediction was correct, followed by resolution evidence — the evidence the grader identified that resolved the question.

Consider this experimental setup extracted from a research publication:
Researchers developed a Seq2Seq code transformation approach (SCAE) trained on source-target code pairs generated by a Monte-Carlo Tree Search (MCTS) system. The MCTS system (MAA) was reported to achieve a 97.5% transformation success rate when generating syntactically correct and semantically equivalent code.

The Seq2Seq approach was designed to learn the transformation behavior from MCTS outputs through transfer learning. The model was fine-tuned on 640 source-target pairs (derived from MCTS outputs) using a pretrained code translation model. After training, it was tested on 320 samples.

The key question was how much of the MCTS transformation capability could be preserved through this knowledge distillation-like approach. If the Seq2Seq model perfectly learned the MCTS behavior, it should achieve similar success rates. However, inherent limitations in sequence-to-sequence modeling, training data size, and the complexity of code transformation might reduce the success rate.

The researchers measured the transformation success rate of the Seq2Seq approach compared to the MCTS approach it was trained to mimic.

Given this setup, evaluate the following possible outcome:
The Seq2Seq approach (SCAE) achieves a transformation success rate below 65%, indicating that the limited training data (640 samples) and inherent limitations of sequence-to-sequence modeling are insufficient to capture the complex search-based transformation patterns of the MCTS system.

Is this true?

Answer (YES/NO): NO